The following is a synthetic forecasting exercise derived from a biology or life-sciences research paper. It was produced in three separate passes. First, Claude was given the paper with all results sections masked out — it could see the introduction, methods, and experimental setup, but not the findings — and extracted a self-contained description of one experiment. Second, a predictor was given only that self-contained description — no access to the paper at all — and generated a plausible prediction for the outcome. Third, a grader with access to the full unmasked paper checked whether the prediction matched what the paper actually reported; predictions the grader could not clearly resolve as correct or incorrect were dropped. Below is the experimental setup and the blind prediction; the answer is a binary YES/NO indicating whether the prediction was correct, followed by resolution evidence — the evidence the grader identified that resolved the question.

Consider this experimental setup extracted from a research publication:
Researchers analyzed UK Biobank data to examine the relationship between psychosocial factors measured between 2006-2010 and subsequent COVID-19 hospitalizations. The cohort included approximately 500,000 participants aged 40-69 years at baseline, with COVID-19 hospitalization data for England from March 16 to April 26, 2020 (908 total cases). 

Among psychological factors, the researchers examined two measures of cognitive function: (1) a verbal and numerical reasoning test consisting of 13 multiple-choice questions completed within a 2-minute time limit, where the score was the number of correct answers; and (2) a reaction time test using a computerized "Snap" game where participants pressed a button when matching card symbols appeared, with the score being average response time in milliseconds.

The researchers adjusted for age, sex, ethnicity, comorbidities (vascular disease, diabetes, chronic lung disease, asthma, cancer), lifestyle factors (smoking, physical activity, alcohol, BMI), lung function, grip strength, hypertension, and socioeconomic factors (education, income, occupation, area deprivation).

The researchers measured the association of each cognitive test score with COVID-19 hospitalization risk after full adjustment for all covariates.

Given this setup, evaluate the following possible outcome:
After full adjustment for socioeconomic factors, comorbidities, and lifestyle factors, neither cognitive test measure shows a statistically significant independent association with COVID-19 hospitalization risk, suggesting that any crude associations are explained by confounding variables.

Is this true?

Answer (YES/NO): NO